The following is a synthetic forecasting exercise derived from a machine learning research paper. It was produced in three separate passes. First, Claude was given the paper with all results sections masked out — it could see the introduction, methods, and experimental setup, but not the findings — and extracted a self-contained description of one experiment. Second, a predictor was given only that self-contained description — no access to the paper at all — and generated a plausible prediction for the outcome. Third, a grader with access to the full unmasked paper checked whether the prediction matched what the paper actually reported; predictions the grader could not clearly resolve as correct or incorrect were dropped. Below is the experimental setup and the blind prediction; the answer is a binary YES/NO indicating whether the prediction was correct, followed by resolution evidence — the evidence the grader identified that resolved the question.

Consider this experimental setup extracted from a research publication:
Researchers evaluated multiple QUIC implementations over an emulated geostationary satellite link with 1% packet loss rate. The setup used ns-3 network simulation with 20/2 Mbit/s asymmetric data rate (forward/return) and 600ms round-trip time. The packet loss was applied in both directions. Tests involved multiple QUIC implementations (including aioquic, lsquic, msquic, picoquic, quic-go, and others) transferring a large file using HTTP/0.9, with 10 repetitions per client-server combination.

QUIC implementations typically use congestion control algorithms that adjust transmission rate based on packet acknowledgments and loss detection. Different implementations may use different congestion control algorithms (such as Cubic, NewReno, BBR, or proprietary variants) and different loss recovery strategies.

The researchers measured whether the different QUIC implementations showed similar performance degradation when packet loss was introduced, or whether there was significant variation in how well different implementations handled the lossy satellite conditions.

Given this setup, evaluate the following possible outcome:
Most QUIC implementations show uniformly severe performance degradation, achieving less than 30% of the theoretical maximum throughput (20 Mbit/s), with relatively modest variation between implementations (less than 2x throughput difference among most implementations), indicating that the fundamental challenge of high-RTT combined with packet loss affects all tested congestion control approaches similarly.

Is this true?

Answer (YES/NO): NO